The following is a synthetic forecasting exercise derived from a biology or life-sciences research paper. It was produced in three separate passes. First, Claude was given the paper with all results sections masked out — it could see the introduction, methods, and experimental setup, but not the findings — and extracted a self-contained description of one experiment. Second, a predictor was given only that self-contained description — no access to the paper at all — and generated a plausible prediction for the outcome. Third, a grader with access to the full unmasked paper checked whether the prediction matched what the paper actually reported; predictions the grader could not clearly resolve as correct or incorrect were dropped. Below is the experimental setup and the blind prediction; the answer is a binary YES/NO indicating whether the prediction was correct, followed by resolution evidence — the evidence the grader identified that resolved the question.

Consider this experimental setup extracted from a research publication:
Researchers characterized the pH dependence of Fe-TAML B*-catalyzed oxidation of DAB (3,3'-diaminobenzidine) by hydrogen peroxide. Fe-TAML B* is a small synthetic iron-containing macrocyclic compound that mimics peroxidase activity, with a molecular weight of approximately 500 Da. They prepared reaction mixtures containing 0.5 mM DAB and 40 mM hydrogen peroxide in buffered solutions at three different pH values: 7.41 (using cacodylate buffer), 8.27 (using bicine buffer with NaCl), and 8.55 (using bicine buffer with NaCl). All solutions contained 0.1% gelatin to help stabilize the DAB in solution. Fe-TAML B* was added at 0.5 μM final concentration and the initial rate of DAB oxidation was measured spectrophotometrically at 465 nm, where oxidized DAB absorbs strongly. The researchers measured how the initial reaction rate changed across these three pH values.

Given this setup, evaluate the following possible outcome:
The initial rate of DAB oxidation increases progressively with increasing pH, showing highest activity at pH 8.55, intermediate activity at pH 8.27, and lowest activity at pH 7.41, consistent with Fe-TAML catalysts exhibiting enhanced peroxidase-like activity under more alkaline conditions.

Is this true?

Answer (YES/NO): YES